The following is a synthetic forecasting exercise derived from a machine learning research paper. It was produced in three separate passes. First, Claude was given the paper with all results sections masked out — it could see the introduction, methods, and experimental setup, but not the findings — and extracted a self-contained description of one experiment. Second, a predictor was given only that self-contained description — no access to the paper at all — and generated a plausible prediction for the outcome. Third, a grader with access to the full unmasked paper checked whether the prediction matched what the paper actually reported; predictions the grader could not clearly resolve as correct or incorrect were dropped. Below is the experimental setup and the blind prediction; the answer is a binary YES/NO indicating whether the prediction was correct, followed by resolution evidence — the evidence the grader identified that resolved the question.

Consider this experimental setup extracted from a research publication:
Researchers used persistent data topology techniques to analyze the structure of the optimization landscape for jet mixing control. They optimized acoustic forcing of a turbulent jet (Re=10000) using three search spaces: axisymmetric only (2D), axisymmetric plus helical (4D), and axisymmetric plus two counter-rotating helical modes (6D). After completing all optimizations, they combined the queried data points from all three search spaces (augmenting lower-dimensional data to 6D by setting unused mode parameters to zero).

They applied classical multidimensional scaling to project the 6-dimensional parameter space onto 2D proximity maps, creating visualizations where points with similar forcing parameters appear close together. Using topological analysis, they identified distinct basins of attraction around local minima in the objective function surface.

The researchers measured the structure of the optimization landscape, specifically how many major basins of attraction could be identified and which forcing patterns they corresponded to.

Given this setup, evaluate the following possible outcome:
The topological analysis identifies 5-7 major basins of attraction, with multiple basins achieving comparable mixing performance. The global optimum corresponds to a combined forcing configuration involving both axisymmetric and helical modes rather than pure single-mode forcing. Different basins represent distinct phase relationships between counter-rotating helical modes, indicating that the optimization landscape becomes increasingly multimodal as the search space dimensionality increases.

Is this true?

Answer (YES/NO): NO